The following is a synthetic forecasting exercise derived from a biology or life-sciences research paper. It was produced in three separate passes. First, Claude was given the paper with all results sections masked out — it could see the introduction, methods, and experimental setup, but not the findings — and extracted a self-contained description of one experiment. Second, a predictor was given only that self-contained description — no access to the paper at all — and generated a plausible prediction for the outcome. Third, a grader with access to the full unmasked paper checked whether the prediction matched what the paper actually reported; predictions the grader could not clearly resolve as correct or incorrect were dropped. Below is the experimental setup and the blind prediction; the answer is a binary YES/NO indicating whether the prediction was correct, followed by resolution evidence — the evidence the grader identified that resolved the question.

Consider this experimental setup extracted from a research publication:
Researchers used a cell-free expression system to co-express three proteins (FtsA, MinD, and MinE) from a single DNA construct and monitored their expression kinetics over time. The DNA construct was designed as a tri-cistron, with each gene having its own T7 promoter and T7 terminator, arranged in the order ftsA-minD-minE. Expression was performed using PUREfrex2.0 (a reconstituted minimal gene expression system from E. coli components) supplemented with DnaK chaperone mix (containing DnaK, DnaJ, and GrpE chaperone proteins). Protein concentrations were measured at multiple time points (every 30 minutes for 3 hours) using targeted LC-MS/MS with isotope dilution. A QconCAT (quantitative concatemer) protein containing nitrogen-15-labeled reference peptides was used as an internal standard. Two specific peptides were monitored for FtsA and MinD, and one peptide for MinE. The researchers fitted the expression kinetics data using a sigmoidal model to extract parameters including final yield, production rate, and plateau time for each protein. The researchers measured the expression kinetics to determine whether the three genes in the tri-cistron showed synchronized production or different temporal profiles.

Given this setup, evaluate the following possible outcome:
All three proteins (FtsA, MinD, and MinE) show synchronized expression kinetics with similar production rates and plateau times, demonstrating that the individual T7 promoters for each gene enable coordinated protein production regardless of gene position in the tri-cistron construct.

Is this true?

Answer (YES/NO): NO